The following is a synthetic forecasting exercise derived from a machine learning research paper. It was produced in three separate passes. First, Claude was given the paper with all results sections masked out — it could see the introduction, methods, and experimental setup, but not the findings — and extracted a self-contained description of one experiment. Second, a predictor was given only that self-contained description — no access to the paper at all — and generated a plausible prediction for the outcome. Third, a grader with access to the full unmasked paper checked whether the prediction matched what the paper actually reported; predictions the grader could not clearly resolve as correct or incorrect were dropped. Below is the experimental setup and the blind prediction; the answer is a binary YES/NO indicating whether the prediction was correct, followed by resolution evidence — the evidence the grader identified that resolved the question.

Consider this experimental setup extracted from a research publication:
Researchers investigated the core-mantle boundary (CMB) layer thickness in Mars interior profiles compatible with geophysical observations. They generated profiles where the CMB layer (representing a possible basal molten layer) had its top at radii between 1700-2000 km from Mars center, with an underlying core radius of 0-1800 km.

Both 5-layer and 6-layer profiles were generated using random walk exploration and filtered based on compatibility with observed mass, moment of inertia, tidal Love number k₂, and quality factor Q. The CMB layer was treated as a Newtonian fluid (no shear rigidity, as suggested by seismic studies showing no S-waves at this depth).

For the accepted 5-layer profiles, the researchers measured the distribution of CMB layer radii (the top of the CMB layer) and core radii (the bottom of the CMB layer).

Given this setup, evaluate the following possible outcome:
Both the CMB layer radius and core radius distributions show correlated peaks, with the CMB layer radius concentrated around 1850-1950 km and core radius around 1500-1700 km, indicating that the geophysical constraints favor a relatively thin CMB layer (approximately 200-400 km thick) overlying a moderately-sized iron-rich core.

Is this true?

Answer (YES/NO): NO